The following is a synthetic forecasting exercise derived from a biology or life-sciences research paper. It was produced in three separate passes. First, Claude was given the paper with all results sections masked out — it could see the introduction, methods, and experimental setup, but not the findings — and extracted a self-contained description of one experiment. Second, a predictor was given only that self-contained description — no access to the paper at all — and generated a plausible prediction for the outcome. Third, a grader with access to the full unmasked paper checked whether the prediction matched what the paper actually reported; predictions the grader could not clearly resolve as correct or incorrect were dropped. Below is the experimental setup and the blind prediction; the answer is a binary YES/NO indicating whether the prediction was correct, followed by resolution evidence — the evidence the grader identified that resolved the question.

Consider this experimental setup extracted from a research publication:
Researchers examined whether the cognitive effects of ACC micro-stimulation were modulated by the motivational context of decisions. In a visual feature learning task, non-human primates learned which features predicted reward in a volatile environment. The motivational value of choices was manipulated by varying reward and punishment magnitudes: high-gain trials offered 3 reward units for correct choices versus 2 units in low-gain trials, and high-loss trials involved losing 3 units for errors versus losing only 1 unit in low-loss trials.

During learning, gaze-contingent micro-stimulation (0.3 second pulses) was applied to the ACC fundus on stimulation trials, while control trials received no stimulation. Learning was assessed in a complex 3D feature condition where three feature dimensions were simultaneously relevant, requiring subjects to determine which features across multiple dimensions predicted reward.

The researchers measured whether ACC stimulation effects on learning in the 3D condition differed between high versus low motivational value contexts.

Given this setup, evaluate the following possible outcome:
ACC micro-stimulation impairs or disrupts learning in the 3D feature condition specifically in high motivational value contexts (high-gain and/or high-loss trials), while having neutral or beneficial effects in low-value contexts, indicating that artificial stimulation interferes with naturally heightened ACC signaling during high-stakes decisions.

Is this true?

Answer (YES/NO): YES